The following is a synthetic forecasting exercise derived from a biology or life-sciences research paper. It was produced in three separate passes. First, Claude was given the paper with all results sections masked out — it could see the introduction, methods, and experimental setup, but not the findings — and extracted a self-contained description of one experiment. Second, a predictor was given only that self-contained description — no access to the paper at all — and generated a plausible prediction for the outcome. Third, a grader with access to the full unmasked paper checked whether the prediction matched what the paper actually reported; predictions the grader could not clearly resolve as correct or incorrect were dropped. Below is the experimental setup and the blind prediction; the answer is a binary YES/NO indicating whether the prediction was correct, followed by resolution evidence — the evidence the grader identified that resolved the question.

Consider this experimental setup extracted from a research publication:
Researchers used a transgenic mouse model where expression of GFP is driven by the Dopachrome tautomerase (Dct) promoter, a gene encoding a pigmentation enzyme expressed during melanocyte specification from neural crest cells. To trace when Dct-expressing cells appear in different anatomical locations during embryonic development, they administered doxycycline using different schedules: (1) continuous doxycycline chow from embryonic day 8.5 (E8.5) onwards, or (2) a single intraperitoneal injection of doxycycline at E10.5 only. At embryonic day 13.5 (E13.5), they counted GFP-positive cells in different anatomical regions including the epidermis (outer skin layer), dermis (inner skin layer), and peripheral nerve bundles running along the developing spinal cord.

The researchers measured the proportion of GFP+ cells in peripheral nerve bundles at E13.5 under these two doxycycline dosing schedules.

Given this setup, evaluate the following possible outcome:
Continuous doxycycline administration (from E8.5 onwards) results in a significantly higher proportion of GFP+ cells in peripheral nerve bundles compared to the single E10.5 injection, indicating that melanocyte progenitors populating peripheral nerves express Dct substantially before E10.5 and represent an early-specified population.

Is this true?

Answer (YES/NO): NO